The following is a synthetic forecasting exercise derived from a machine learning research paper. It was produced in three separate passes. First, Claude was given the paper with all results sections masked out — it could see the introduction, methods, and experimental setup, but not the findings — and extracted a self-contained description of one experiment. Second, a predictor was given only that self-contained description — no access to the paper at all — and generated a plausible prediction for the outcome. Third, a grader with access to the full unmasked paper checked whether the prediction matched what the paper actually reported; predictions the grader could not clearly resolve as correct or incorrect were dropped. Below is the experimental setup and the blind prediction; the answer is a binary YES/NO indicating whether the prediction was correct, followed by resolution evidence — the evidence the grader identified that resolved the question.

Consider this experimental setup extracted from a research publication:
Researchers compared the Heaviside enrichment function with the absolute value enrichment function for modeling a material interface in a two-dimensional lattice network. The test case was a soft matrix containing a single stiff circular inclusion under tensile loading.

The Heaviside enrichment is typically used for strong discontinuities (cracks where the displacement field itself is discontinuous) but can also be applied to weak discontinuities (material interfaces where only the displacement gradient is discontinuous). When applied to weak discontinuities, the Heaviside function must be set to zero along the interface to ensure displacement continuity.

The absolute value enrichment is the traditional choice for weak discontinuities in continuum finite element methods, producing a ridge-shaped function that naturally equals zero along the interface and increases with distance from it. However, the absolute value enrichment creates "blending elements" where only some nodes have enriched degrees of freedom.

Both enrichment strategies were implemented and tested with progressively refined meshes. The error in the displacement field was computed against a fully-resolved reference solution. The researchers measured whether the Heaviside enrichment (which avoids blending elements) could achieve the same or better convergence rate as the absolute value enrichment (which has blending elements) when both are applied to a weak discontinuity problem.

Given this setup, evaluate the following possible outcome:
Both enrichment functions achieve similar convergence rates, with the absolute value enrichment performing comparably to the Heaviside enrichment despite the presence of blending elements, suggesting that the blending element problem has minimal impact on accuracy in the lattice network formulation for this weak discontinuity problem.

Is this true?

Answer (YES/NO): NO